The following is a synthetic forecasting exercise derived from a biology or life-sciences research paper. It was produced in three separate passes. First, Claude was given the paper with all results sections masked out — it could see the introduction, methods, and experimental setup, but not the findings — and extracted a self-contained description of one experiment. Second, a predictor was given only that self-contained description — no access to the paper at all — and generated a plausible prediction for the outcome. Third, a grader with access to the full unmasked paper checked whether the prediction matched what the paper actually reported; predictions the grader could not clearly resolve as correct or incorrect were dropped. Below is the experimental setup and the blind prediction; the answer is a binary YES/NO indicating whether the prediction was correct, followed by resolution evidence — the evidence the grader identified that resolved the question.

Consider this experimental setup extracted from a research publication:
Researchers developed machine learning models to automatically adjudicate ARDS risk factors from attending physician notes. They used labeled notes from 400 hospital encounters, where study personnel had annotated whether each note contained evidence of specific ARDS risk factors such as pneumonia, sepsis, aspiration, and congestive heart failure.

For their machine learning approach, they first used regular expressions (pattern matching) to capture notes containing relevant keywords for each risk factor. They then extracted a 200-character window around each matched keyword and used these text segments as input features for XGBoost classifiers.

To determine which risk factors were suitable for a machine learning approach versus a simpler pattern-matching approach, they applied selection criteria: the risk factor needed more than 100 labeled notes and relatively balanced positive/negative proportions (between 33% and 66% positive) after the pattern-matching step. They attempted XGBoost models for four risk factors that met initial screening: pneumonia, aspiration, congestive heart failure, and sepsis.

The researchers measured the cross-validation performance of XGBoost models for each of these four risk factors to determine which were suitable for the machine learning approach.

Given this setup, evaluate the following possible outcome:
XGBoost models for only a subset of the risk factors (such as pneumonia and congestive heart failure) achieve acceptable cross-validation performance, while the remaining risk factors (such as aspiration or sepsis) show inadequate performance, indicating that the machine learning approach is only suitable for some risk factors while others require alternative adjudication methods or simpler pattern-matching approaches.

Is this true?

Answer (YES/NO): NO